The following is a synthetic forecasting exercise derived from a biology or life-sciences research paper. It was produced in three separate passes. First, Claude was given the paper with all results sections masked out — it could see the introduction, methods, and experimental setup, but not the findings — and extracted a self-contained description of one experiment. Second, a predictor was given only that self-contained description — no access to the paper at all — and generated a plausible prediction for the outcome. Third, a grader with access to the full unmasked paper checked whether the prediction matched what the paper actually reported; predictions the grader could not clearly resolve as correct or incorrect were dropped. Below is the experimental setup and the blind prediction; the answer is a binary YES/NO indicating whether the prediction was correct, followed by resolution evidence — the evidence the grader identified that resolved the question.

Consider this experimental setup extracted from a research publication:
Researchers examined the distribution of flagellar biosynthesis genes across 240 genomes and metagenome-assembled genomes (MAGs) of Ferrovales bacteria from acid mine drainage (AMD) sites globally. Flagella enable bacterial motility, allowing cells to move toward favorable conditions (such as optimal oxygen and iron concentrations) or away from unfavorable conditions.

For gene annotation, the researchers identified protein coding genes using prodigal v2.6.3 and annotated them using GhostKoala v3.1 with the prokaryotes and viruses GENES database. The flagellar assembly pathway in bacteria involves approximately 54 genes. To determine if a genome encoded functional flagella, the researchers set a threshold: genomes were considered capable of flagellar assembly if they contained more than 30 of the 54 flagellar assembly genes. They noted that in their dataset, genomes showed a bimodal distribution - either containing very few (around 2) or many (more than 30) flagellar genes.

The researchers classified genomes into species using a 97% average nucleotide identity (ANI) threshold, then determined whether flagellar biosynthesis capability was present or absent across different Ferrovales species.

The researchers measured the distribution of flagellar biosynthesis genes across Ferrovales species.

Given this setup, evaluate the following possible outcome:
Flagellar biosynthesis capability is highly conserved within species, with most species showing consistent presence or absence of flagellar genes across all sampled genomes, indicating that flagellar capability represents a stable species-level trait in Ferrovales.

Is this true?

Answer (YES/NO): YES